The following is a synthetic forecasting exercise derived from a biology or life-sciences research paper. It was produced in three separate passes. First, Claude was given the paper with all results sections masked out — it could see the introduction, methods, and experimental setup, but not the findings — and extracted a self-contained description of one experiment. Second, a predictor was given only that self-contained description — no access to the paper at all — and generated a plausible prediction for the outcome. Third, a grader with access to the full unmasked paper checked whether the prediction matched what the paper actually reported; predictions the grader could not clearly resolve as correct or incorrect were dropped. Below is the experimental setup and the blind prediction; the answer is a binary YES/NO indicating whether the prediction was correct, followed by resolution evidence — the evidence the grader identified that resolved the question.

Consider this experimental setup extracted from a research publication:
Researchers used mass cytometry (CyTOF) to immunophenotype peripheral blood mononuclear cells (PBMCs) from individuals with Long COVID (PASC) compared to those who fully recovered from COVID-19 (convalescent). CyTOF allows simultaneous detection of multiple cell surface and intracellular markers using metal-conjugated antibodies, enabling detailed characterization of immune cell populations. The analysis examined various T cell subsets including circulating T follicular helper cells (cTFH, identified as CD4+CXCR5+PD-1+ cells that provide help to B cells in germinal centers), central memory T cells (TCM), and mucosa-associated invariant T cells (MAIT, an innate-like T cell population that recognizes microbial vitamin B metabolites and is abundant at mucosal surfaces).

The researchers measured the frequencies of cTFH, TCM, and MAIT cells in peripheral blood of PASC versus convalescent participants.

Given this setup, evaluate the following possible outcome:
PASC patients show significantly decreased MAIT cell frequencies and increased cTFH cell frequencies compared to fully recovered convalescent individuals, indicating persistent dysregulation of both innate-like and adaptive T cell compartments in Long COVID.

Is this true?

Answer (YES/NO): NO